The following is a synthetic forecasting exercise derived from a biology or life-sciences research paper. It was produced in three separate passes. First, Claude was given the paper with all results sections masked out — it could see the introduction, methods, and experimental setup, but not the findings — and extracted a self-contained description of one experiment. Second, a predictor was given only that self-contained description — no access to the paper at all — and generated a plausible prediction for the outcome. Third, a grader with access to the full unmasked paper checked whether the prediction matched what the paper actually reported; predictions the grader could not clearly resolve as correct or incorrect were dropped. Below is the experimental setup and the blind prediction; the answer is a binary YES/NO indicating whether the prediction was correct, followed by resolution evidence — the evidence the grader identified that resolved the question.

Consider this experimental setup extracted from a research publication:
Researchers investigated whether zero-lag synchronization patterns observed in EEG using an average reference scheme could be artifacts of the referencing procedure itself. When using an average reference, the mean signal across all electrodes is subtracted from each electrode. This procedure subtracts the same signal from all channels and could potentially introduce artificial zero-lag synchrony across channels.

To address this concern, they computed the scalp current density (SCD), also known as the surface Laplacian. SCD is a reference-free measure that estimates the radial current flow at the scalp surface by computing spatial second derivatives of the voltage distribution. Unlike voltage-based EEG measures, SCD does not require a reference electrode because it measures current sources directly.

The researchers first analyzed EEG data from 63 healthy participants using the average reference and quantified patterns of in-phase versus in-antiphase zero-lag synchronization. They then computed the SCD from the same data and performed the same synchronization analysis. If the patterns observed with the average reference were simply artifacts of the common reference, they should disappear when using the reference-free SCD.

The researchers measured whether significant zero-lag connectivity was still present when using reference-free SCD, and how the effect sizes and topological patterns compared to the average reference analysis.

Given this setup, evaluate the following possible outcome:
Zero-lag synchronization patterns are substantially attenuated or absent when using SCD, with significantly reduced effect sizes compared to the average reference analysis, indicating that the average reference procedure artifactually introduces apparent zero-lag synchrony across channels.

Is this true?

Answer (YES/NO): NO